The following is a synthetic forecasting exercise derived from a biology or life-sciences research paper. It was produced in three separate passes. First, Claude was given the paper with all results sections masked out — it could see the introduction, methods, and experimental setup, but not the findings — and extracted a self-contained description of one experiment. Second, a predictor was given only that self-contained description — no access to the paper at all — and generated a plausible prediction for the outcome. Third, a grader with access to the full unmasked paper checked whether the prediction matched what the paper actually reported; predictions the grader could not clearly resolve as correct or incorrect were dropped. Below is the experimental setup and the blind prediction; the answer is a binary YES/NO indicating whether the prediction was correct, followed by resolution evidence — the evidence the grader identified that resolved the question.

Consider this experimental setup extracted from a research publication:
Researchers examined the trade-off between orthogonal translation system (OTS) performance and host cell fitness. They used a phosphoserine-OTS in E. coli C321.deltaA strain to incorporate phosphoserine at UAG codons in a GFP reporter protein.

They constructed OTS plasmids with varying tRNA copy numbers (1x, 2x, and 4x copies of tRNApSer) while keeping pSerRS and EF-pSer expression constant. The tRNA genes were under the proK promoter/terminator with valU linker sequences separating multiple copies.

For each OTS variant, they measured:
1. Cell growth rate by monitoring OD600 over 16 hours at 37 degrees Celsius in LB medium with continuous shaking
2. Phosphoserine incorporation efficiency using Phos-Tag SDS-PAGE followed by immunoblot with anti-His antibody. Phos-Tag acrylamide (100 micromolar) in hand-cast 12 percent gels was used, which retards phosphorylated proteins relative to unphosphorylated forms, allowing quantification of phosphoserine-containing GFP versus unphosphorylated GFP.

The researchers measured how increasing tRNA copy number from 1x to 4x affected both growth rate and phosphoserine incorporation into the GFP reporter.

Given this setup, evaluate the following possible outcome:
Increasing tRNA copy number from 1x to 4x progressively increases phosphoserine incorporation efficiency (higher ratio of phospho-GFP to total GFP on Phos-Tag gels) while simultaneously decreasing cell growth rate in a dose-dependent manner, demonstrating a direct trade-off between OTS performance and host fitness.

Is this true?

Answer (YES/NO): NO